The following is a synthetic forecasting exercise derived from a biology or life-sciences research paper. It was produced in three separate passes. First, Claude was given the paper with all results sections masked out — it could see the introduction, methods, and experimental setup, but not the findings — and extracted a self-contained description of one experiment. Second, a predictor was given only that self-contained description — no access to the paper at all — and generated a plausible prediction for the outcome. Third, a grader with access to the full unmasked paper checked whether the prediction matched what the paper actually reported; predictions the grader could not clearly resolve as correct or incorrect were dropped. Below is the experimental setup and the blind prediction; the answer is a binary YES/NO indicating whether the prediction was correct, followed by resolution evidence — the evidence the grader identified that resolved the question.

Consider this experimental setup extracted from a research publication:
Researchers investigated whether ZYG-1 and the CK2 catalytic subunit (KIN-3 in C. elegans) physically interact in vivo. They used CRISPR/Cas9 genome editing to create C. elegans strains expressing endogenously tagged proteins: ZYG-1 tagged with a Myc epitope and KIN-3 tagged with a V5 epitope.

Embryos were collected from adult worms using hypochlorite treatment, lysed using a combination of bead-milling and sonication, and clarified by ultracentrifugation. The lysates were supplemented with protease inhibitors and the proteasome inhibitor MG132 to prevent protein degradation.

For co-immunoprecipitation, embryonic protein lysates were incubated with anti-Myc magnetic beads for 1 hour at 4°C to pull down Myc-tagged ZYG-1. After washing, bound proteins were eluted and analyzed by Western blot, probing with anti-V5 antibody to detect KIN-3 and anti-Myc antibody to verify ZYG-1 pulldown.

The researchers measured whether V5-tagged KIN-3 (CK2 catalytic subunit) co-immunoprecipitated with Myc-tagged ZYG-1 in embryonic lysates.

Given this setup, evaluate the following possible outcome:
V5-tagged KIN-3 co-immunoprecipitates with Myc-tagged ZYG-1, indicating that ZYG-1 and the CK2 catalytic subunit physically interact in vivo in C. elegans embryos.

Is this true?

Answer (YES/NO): YES